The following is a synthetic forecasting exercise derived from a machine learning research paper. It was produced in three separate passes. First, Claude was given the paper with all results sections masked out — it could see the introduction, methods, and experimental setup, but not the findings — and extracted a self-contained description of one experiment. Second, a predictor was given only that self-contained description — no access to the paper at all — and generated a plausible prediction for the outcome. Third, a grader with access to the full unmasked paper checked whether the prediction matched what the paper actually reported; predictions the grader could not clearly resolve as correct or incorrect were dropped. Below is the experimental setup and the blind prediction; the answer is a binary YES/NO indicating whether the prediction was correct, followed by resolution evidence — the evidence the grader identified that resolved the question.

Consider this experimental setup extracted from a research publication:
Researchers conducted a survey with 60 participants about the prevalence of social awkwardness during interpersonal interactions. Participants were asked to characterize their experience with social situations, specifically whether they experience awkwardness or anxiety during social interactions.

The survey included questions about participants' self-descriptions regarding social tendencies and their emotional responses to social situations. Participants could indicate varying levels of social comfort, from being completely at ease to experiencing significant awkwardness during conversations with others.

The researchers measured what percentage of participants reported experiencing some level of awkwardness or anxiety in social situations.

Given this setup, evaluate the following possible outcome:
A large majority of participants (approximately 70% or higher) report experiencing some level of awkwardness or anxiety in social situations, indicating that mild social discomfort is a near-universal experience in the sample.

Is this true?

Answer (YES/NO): YES